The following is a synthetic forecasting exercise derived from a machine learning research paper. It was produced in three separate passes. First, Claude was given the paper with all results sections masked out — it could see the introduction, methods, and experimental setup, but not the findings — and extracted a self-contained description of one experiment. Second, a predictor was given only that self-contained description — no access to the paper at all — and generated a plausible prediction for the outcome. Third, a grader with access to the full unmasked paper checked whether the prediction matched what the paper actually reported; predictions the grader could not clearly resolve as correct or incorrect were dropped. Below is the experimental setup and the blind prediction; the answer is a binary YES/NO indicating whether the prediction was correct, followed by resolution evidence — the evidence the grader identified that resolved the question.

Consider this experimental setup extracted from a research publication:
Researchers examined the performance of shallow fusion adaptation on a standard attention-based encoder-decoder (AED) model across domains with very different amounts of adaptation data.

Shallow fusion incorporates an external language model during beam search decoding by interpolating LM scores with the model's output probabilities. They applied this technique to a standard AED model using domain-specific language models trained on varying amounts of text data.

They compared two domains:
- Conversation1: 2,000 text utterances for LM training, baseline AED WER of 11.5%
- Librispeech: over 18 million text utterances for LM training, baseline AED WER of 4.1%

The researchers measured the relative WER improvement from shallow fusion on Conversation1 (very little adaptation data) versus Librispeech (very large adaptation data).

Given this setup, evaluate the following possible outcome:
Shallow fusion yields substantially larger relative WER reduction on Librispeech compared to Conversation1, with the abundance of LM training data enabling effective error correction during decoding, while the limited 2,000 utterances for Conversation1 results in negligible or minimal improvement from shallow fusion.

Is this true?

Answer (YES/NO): YES